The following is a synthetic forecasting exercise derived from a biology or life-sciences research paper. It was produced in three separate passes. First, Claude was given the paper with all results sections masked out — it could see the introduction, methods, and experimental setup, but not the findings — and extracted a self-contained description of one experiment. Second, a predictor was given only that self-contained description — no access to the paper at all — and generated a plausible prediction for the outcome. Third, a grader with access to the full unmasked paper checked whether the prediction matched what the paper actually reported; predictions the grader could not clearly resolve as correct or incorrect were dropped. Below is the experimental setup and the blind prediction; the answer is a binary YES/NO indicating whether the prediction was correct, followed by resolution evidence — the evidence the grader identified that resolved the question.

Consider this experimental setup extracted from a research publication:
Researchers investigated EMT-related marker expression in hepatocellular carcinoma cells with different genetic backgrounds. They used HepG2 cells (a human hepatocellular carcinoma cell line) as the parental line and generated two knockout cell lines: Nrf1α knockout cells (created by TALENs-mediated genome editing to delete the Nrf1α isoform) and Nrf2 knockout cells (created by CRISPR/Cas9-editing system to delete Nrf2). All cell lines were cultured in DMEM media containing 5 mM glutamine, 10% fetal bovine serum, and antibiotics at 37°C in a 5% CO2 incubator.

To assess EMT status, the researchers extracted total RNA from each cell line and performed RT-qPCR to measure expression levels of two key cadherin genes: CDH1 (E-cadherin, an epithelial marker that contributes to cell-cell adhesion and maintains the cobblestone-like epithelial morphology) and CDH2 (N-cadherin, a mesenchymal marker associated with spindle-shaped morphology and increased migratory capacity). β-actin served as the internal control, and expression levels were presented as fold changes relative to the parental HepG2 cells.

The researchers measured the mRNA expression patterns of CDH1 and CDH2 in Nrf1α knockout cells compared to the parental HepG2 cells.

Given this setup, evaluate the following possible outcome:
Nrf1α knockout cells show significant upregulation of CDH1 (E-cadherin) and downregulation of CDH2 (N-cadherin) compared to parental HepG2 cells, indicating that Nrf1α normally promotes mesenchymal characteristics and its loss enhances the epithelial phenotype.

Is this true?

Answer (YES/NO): NO